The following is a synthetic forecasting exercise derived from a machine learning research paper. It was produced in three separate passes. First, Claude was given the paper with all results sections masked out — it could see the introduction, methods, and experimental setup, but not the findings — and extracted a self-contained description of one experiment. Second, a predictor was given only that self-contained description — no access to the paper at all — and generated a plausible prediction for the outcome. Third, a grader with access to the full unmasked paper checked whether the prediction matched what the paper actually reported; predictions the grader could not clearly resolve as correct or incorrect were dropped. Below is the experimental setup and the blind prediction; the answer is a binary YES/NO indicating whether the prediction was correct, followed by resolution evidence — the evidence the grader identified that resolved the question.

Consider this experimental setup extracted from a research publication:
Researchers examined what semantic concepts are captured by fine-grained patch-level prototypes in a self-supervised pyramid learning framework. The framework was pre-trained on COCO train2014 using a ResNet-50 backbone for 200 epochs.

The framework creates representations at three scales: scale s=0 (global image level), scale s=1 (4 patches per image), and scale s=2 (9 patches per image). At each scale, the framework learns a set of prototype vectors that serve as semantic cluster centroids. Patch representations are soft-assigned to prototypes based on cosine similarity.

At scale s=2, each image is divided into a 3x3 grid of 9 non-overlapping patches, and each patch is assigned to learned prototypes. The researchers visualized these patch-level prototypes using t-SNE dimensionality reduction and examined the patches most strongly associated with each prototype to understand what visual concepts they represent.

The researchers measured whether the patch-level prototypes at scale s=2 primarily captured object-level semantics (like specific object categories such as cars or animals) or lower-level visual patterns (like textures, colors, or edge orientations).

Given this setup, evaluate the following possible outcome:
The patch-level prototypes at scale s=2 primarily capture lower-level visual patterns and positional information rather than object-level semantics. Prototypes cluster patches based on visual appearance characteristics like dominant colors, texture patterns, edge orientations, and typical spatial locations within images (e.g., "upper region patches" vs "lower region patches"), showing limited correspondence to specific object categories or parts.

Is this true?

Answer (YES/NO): NO